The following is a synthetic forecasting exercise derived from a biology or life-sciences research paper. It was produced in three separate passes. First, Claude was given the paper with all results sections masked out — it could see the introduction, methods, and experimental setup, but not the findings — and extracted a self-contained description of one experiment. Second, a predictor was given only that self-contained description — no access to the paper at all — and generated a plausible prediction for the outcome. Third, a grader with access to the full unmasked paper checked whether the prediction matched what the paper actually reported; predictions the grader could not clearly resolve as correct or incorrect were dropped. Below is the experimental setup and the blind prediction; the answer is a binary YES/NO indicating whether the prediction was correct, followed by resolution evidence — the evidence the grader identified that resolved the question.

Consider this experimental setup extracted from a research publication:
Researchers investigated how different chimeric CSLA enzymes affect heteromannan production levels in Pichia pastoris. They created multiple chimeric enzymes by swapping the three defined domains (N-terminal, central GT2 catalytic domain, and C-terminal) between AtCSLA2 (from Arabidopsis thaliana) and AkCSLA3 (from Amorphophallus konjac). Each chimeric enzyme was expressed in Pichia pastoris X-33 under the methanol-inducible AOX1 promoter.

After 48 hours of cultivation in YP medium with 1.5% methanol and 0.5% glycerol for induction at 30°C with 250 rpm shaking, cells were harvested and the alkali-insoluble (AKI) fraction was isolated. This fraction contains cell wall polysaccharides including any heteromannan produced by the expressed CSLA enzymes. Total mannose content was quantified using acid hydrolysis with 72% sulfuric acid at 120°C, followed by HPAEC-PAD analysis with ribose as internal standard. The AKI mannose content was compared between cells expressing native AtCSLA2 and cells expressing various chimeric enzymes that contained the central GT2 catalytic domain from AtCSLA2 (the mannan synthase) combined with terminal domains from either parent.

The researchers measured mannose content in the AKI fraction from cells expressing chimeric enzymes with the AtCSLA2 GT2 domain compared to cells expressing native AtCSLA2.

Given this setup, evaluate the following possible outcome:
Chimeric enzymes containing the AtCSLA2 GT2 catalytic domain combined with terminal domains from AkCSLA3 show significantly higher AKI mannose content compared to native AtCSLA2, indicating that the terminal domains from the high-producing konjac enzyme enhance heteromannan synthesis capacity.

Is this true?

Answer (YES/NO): NO